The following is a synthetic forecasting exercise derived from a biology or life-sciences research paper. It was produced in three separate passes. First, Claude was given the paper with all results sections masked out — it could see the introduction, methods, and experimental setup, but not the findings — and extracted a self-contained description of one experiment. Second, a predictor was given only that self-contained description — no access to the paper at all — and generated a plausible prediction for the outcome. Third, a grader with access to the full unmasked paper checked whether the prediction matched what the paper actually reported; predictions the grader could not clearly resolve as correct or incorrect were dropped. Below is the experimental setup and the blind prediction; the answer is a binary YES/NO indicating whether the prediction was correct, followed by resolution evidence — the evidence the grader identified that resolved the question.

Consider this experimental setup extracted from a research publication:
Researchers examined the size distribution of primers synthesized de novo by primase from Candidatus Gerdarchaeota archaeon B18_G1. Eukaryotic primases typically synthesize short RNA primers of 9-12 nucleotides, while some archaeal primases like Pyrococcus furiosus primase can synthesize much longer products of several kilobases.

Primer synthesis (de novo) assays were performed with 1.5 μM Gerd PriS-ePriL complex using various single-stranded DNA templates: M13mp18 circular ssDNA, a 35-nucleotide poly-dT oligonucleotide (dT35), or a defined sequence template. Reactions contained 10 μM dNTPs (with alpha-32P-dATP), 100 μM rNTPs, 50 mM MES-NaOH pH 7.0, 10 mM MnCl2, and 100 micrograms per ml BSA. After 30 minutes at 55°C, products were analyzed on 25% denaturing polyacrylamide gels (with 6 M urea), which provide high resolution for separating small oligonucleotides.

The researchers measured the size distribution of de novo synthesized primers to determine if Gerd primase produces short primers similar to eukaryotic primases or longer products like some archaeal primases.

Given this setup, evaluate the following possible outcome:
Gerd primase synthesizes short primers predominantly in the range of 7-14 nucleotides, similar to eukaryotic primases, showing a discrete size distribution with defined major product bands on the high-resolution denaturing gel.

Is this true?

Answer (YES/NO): NO